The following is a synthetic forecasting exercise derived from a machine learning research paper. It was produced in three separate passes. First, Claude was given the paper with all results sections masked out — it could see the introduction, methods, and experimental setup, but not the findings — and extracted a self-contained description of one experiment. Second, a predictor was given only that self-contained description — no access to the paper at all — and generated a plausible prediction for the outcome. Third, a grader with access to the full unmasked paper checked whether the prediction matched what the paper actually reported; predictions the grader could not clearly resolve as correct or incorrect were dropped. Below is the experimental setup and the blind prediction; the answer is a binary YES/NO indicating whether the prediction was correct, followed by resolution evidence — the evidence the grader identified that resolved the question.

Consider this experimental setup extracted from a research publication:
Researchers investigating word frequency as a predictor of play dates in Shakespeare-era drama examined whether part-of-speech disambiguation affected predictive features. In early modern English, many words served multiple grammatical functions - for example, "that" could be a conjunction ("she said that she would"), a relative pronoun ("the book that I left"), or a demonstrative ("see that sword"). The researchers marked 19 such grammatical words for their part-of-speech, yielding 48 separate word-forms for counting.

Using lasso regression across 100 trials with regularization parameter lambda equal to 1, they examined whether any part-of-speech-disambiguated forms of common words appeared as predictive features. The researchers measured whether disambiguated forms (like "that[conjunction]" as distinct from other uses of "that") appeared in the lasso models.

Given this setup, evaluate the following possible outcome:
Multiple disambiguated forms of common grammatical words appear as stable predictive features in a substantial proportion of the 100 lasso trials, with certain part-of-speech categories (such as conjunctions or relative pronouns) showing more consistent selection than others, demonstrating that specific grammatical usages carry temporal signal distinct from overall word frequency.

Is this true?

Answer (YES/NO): NO